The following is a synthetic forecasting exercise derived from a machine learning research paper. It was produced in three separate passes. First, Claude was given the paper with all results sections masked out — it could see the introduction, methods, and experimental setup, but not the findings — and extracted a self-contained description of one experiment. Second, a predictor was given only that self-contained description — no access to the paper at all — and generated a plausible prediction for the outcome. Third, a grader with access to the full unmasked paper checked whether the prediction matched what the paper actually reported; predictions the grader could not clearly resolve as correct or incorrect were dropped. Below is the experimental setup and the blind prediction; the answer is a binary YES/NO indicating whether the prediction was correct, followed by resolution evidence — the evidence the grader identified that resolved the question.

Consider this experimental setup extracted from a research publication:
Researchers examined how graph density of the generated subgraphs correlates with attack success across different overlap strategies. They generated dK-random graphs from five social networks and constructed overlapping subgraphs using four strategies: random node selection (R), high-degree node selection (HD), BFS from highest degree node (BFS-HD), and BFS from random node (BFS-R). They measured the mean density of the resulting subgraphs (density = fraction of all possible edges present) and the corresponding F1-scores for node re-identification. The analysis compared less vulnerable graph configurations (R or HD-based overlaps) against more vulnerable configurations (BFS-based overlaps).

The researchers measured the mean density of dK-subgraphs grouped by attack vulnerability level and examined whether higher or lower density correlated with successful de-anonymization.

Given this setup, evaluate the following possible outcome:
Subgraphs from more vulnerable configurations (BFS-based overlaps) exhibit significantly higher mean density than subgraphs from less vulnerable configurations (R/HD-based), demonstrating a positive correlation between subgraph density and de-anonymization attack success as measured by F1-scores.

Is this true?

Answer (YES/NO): YES